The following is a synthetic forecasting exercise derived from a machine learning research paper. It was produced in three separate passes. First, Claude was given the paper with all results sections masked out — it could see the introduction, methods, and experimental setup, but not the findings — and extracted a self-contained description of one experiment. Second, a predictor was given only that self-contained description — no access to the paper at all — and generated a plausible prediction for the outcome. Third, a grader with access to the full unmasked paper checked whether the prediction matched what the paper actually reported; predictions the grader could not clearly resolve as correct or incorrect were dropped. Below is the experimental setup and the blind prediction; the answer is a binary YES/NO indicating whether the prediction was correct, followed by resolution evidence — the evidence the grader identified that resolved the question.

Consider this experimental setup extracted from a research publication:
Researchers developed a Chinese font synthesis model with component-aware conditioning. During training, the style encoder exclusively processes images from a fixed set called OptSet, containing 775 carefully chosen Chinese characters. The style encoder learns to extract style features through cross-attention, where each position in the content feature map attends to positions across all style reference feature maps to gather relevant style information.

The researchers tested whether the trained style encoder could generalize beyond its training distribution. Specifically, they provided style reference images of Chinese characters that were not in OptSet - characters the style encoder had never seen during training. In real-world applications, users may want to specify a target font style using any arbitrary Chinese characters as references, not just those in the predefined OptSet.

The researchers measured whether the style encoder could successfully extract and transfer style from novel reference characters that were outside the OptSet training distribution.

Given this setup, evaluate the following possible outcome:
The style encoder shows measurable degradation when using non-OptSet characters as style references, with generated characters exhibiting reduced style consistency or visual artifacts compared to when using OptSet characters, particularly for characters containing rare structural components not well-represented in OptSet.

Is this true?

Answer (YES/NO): NO